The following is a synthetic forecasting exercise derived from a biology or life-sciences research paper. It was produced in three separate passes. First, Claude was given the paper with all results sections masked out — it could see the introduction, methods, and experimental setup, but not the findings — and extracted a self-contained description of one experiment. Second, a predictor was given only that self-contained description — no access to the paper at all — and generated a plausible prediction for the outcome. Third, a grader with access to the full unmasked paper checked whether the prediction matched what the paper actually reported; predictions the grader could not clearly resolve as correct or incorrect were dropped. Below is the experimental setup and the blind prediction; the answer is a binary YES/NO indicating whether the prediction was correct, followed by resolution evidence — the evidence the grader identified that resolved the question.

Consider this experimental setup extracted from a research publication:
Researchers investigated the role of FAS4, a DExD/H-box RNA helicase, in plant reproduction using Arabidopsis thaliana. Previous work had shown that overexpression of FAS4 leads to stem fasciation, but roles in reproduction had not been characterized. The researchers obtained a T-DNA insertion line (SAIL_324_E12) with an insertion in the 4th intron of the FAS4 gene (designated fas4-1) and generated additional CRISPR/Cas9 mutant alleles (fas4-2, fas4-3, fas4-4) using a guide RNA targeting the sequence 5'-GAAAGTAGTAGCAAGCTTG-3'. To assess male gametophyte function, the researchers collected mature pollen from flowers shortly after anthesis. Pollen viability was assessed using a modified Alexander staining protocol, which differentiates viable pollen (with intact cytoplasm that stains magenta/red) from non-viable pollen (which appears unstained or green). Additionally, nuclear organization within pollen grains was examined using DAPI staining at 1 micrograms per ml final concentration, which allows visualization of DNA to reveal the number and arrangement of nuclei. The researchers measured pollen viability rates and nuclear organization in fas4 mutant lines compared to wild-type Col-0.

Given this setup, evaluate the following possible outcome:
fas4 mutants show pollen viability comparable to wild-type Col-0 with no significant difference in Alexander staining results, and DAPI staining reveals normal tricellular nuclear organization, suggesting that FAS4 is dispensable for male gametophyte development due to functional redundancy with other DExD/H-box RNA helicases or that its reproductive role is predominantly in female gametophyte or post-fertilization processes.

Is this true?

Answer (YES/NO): NO